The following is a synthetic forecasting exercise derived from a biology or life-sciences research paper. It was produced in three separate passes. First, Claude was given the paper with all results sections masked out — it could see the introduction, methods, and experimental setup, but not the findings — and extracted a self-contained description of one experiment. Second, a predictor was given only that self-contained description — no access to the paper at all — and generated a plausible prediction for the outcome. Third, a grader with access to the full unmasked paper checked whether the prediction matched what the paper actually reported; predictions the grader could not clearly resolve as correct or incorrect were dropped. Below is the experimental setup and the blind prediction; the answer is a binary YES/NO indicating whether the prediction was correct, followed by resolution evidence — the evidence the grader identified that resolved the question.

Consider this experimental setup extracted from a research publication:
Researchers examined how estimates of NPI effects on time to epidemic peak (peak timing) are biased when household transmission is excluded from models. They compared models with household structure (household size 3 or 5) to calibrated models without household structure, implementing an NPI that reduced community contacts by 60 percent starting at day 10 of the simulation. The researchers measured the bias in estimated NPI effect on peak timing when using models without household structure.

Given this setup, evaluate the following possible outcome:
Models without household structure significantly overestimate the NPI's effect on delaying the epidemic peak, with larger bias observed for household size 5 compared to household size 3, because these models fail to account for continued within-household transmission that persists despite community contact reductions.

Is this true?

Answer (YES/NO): NO